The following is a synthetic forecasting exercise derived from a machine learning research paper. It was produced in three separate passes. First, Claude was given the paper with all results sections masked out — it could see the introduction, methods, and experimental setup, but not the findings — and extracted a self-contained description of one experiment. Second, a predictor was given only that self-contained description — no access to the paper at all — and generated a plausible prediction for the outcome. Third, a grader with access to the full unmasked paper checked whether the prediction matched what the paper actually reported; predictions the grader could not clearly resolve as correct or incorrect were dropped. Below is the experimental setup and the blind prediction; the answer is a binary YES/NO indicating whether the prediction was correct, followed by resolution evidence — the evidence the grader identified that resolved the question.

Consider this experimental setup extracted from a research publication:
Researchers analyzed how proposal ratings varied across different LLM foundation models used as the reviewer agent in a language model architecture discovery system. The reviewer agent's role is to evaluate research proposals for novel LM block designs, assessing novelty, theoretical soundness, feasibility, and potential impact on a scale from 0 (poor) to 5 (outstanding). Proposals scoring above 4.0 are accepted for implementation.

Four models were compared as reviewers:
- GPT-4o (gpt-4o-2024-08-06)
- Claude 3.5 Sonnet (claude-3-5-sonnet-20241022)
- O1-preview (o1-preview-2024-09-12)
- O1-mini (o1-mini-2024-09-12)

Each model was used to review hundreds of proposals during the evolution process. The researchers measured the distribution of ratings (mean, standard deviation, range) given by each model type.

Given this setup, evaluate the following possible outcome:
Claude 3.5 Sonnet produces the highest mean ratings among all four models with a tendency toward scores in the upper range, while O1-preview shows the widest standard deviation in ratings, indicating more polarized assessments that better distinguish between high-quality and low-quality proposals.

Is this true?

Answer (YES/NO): NO